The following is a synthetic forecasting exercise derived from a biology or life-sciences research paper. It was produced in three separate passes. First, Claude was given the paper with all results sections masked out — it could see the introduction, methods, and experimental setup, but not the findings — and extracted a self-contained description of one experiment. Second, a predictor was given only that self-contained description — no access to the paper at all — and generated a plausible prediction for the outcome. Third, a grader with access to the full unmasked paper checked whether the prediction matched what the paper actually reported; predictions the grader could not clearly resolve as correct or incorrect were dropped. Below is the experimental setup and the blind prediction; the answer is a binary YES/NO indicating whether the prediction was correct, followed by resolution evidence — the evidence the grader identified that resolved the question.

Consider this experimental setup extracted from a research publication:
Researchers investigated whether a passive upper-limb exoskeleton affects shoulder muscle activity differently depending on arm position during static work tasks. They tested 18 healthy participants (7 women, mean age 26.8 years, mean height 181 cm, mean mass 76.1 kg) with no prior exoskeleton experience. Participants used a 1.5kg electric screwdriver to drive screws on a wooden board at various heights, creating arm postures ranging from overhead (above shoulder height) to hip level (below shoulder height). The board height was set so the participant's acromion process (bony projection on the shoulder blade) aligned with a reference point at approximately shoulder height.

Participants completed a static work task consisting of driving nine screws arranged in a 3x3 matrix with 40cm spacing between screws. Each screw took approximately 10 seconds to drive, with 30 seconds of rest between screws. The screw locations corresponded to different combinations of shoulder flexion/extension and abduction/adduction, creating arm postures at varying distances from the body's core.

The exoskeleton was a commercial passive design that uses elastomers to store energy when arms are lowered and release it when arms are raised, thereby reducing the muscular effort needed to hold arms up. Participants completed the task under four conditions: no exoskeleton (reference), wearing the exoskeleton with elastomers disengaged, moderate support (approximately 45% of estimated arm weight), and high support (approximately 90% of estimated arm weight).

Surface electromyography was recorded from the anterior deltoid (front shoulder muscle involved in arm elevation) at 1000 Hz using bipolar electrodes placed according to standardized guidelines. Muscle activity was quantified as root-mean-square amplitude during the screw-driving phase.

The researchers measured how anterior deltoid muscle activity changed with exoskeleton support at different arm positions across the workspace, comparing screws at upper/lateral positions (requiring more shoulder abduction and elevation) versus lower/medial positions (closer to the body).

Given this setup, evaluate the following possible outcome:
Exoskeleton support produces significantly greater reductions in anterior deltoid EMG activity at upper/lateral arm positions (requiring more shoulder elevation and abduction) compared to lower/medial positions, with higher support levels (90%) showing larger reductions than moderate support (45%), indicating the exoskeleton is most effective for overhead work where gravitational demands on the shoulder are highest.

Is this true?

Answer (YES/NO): NO